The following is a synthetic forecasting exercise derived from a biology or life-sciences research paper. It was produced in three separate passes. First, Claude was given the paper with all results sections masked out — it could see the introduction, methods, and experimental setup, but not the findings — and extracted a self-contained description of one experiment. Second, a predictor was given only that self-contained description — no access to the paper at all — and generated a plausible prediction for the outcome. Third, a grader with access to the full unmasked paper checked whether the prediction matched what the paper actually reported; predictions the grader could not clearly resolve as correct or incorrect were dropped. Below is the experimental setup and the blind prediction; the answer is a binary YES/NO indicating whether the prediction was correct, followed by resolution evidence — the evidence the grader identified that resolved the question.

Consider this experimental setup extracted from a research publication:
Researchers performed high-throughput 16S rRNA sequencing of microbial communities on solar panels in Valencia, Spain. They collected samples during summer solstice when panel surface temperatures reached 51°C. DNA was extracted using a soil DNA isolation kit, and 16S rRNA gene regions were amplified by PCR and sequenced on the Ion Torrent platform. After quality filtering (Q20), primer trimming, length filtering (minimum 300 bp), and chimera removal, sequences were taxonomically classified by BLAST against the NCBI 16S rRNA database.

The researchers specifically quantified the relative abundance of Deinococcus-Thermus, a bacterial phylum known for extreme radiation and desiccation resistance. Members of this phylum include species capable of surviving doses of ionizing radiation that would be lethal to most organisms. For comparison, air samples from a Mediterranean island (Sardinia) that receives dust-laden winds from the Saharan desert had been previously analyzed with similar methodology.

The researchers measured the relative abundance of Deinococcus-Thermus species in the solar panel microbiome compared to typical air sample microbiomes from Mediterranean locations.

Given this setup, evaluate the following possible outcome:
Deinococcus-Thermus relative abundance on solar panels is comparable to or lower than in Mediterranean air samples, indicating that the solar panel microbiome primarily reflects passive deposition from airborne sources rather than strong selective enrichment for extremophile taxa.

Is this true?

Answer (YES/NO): NO